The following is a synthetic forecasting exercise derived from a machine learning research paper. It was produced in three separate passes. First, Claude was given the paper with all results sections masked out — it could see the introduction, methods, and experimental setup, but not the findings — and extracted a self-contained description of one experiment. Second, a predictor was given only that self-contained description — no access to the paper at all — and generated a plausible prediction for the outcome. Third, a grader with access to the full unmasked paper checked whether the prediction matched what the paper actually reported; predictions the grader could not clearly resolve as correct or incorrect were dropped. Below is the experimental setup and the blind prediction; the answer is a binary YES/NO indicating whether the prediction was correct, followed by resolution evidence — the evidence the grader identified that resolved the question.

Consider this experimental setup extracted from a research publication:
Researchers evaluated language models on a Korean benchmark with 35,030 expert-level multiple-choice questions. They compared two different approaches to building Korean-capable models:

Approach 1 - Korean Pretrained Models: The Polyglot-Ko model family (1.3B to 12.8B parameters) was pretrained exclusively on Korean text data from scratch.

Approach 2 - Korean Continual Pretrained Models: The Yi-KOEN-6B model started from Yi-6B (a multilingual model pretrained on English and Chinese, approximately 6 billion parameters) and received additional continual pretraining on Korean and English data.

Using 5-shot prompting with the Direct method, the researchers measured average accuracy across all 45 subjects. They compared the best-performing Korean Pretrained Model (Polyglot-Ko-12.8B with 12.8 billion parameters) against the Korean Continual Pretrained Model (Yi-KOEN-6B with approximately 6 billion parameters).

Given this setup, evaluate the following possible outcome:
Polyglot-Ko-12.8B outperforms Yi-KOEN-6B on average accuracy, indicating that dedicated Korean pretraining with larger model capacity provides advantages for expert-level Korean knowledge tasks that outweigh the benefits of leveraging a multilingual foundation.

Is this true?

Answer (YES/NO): NO